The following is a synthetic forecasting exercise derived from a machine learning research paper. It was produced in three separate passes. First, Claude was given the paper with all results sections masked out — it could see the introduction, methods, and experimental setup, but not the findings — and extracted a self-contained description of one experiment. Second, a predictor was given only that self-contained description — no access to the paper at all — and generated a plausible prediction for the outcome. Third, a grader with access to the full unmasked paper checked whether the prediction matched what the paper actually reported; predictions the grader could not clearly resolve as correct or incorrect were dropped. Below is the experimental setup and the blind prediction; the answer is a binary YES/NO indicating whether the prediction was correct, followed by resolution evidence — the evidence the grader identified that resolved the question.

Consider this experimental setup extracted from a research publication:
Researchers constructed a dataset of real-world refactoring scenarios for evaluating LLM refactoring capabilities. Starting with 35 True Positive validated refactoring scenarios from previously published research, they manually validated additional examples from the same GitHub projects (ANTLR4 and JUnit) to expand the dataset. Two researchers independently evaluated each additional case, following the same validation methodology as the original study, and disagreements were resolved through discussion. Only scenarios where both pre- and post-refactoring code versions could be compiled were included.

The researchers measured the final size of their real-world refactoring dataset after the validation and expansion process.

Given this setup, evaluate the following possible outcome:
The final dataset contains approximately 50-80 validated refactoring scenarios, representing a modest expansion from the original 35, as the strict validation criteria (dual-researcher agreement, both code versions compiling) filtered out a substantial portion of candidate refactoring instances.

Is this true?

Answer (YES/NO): YES